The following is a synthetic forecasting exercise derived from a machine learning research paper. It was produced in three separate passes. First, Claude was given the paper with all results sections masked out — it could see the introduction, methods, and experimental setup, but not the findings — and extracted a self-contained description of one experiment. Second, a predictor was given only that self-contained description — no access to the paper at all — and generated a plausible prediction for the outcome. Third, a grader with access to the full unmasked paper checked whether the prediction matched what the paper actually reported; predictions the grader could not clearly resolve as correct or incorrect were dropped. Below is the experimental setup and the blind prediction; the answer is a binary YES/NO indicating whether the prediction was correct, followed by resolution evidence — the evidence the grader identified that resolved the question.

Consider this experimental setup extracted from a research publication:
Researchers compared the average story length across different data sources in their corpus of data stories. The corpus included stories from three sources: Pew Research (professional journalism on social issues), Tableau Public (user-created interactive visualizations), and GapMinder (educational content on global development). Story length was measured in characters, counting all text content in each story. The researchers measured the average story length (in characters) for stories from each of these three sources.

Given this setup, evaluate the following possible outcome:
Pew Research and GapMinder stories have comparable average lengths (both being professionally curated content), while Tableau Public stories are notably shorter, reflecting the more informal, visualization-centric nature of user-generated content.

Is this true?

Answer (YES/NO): NO